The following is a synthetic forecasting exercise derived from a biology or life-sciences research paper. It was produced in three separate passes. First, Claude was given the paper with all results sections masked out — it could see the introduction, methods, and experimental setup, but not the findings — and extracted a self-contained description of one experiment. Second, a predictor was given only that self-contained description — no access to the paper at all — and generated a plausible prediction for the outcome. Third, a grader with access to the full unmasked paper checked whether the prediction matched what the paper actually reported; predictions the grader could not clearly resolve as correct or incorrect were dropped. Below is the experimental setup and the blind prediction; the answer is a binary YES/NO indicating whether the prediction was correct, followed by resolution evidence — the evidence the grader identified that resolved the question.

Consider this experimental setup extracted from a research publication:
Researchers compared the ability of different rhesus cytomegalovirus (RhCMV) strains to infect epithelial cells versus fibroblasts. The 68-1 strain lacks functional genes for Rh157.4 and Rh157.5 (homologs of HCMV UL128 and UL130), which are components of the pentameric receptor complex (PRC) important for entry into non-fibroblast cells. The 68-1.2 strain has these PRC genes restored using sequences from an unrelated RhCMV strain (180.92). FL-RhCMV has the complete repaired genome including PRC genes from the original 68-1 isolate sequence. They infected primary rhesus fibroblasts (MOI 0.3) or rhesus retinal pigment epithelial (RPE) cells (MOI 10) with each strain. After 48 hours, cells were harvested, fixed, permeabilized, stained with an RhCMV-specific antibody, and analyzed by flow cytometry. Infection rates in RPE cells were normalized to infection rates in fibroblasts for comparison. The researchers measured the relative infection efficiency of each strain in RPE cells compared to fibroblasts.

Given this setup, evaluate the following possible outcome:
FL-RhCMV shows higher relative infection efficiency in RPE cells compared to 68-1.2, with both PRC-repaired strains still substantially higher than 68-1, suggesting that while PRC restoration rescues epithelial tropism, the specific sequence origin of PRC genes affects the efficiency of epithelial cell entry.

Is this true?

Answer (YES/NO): NO